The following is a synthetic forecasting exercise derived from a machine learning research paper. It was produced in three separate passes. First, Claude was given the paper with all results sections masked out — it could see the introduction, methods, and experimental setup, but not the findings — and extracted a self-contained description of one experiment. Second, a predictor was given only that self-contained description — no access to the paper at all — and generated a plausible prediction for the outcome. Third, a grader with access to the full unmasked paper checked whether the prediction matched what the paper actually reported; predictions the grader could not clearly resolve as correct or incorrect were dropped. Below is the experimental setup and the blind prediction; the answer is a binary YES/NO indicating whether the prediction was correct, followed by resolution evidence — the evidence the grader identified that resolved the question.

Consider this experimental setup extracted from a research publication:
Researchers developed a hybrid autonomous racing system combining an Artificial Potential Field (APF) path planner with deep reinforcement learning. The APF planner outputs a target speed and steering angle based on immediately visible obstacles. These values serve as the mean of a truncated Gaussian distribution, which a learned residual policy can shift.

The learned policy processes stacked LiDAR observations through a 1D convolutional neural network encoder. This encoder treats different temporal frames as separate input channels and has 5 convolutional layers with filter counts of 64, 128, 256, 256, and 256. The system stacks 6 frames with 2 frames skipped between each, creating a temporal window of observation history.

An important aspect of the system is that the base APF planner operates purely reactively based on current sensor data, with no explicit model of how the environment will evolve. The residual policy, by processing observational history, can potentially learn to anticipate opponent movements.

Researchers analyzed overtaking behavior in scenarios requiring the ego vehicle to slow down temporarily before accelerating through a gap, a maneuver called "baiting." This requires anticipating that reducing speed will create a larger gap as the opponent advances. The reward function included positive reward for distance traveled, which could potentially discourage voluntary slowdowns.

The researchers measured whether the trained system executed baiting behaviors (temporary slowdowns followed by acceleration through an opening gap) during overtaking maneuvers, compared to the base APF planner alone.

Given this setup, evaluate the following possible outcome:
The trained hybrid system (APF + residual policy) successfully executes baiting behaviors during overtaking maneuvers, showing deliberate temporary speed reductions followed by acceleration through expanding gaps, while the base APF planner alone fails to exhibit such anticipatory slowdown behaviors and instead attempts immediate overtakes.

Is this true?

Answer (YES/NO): YES